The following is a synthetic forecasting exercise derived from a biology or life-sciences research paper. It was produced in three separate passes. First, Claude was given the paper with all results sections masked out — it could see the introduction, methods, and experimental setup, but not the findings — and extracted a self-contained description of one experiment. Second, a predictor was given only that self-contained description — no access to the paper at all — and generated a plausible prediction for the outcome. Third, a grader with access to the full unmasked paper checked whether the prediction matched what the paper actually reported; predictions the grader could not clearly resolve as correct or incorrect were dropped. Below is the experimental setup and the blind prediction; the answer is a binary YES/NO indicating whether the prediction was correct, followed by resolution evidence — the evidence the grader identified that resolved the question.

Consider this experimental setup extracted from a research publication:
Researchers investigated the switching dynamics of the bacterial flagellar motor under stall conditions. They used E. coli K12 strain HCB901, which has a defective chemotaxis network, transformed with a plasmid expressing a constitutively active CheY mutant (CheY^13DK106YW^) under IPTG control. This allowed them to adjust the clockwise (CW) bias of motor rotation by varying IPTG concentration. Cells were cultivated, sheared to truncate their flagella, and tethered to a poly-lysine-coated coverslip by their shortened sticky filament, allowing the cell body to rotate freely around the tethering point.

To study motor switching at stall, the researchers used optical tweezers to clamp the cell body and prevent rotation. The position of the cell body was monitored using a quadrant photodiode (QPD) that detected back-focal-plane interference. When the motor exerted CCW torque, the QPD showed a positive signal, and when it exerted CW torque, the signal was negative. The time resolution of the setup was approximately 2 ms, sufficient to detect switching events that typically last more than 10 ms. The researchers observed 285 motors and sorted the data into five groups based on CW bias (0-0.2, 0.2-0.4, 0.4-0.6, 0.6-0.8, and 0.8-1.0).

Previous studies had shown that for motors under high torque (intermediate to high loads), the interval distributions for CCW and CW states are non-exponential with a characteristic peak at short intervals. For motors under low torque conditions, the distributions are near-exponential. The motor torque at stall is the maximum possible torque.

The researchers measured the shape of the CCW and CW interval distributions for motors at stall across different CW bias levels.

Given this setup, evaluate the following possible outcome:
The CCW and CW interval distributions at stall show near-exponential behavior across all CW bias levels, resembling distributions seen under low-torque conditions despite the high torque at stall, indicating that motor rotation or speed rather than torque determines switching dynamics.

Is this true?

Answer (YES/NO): YES